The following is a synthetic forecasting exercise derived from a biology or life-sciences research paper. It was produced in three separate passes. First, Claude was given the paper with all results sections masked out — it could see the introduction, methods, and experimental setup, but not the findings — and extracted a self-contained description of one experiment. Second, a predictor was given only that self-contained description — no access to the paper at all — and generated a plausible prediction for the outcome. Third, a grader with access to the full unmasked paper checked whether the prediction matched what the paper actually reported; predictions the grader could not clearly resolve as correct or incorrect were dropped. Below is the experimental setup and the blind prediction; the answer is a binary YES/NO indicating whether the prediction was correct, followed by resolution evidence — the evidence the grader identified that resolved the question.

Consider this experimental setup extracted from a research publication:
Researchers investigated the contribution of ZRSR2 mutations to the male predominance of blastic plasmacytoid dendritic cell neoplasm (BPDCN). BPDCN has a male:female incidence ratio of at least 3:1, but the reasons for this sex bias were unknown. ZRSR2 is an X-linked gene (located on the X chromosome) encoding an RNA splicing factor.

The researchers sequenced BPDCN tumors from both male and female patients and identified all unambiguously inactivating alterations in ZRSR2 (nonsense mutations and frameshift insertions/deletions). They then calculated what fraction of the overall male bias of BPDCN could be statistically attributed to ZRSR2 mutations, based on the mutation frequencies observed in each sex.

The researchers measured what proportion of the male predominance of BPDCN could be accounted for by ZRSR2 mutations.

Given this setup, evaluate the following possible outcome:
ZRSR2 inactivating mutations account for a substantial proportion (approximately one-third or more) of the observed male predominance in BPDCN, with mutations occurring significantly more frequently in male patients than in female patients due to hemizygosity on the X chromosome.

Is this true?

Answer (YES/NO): YES